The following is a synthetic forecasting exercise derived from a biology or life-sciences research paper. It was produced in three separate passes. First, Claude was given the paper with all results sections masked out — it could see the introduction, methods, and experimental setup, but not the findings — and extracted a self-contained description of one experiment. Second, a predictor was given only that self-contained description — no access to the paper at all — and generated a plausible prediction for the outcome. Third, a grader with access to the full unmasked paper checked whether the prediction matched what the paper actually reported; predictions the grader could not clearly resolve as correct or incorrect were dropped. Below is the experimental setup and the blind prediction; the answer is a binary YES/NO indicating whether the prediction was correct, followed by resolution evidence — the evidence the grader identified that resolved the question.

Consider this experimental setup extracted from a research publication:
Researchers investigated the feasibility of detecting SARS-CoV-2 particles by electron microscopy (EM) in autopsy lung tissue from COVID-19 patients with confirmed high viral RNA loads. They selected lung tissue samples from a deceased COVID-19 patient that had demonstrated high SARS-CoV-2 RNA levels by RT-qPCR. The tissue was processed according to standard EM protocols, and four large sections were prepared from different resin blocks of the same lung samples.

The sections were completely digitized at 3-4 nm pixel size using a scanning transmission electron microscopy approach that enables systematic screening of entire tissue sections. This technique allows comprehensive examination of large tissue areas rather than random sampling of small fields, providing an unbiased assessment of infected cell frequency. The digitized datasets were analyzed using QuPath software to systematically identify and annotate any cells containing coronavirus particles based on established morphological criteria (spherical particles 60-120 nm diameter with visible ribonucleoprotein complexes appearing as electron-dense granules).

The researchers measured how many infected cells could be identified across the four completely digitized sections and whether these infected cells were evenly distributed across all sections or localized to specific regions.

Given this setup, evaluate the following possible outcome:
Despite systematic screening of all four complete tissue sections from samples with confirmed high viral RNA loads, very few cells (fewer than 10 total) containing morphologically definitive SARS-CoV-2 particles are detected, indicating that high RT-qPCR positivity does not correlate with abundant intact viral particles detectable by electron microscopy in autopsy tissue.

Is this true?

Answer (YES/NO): NO